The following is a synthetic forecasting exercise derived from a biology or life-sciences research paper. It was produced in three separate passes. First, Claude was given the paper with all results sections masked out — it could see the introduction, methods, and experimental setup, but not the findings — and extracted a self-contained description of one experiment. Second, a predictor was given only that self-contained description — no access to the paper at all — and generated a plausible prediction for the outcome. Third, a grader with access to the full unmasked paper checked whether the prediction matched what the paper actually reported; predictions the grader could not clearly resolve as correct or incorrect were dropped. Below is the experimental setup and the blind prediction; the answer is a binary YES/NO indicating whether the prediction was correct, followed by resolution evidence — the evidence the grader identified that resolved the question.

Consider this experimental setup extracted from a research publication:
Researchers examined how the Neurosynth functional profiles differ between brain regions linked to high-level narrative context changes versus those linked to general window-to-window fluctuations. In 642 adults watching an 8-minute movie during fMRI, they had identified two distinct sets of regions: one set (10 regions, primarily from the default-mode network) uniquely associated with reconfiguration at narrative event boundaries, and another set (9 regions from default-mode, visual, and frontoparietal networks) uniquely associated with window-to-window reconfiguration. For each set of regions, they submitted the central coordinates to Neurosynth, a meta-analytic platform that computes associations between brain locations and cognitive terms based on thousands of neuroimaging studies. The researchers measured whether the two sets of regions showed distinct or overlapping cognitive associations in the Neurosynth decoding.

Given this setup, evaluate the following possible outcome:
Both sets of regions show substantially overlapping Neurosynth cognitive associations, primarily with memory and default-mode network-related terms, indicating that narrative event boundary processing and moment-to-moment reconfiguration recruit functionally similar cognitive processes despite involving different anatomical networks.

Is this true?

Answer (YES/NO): NO